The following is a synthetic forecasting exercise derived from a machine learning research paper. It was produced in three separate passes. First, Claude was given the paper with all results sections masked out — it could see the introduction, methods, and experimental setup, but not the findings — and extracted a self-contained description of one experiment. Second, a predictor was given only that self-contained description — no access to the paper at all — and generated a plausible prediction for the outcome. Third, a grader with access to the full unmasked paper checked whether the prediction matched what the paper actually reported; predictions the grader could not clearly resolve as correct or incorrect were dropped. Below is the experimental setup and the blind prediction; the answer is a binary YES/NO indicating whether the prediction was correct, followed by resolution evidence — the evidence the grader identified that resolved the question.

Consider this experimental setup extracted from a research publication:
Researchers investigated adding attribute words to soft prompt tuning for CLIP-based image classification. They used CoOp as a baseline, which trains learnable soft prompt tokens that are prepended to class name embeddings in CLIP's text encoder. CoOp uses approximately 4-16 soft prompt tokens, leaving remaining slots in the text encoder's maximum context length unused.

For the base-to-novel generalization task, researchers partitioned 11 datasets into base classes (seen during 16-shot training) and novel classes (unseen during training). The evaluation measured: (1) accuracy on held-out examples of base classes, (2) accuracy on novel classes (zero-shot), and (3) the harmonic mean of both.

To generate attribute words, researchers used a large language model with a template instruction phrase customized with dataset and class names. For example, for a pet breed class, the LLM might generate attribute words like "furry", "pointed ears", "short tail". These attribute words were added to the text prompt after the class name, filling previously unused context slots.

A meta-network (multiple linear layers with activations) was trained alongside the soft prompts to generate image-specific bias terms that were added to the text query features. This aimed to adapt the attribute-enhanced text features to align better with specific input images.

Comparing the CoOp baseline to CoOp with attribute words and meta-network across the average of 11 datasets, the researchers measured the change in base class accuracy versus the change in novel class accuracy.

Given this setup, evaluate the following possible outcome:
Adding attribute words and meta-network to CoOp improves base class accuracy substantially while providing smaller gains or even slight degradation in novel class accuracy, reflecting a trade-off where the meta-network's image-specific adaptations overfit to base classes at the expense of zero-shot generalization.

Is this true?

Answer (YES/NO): NO